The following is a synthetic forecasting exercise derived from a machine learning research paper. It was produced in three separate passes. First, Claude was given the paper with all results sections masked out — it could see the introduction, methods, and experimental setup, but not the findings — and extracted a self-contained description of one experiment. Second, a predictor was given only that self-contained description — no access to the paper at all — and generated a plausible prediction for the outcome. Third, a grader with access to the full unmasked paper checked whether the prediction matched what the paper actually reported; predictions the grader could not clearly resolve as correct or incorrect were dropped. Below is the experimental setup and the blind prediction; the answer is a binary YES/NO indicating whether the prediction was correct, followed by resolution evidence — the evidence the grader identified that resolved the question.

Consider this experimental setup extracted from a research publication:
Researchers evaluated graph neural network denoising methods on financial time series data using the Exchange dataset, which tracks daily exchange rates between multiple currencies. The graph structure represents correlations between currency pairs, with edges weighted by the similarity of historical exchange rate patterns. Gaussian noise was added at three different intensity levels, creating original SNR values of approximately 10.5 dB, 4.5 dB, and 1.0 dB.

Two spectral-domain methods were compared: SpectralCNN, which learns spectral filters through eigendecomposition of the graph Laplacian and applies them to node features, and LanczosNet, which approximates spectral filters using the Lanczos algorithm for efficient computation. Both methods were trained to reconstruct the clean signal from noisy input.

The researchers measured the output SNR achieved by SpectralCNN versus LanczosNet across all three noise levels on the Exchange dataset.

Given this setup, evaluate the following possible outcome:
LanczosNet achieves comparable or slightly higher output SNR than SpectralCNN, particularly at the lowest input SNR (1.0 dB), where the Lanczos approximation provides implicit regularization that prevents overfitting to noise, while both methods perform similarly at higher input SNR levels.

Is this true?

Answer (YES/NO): NO